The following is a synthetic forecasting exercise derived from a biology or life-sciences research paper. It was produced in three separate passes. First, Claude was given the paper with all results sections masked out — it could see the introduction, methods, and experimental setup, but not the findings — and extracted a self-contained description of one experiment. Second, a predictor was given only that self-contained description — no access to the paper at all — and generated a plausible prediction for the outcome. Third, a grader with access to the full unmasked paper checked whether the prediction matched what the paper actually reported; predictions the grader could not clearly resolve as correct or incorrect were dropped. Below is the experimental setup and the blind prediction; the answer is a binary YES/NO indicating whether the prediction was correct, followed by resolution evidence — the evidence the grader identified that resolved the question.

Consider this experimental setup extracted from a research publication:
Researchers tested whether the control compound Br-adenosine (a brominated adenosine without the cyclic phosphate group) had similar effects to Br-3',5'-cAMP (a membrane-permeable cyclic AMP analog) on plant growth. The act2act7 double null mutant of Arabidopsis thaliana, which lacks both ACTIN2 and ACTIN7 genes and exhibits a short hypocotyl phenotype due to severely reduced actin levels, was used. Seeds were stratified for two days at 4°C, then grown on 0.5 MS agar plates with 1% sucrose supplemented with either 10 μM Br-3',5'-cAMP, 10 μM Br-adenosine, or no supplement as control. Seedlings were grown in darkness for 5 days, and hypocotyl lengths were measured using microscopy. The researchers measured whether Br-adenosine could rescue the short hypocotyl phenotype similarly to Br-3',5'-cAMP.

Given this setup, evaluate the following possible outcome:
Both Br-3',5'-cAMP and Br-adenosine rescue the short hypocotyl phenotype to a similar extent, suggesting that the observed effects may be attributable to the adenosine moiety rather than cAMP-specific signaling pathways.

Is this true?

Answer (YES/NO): NO